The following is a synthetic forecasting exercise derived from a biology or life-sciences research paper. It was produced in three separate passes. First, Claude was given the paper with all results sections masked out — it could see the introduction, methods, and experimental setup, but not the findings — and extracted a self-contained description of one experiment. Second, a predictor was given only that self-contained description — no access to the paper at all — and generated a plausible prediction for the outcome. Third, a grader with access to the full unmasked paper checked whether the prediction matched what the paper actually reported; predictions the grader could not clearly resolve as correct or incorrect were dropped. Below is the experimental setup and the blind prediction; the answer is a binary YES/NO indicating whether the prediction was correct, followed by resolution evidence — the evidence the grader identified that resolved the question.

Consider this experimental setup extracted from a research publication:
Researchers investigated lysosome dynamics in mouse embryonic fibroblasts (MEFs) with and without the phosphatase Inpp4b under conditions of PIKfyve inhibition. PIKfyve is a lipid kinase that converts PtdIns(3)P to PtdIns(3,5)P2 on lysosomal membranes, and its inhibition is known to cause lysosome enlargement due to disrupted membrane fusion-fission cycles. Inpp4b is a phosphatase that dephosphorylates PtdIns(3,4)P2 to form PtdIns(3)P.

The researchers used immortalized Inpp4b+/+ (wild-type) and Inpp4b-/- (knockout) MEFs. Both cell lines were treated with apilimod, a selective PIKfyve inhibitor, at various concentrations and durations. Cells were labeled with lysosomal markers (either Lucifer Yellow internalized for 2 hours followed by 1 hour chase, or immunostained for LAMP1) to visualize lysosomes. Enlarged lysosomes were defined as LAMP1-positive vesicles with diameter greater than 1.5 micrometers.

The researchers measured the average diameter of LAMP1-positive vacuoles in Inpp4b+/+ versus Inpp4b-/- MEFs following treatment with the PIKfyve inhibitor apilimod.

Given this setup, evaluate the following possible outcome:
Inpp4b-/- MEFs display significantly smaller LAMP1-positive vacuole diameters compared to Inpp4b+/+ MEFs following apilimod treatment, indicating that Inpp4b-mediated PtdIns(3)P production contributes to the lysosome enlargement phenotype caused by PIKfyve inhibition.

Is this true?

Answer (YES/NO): NO